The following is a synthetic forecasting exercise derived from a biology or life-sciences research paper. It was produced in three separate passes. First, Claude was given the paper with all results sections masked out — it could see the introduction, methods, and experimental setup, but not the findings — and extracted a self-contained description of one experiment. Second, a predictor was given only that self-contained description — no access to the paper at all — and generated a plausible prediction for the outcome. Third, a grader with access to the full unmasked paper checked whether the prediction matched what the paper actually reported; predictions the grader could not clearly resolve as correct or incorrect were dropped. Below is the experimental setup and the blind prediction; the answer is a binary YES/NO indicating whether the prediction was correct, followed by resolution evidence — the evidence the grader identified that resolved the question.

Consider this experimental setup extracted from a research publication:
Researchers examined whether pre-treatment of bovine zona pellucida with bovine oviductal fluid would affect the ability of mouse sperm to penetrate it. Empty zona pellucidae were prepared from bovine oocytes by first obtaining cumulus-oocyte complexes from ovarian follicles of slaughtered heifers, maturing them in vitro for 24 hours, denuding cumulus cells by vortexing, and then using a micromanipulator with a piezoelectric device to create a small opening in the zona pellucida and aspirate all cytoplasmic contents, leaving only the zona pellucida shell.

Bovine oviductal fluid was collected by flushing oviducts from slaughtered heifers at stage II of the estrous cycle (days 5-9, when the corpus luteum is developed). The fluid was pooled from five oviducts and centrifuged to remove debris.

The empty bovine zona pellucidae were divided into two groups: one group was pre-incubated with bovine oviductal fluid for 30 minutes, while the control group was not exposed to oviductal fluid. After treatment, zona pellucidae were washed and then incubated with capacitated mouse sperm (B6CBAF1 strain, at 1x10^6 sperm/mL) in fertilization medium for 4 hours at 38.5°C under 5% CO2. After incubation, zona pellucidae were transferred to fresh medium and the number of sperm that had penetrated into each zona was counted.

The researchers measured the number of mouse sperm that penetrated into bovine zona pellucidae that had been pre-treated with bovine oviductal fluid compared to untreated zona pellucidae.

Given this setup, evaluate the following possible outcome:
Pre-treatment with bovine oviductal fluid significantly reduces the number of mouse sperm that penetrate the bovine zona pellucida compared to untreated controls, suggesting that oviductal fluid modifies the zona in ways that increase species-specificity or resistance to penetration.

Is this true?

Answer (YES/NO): YES